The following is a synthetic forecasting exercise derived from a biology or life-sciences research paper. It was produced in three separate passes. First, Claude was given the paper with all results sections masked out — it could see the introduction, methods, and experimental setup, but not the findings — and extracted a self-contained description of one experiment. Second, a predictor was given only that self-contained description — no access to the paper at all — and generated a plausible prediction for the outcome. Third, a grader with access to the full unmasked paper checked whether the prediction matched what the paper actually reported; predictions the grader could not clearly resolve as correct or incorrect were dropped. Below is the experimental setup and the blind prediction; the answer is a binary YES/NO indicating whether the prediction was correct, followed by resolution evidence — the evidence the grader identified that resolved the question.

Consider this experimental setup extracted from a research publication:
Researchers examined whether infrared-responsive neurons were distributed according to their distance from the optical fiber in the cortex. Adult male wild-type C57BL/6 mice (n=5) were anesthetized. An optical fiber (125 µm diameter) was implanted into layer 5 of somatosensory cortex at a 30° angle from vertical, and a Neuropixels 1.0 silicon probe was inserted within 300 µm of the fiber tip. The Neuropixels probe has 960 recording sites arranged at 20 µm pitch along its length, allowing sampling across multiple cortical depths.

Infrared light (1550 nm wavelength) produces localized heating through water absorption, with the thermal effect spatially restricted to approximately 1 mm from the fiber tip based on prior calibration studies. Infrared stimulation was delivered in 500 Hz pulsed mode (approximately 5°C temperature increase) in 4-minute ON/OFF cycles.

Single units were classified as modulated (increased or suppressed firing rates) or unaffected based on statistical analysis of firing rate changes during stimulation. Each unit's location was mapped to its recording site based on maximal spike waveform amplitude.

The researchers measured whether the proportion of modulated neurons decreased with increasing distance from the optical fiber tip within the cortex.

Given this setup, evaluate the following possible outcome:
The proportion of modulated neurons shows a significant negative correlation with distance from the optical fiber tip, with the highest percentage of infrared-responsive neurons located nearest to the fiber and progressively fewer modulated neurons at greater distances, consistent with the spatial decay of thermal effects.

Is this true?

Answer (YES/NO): NO